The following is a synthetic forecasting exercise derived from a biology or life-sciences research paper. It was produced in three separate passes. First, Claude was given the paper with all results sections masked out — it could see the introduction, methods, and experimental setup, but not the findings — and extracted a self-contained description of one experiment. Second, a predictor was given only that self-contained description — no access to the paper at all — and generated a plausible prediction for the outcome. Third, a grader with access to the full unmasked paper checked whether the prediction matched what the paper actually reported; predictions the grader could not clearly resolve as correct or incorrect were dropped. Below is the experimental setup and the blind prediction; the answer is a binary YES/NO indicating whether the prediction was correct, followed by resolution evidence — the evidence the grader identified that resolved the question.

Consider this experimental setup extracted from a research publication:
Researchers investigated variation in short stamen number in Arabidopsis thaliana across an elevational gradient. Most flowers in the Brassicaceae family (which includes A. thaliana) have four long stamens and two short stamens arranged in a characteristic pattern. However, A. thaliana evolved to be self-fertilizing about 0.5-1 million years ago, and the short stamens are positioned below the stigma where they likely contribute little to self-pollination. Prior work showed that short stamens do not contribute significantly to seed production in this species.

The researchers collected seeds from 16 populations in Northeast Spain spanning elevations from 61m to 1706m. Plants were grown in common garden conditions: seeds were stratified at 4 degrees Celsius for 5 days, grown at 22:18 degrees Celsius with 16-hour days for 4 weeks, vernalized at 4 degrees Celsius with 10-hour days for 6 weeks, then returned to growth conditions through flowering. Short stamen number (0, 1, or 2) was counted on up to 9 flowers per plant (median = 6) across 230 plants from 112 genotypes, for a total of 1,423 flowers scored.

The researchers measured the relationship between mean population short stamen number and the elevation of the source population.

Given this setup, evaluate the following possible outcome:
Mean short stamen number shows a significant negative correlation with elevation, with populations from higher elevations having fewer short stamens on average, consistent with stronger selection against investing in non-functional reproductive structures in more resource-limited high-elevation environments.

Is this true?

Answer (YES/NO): NO